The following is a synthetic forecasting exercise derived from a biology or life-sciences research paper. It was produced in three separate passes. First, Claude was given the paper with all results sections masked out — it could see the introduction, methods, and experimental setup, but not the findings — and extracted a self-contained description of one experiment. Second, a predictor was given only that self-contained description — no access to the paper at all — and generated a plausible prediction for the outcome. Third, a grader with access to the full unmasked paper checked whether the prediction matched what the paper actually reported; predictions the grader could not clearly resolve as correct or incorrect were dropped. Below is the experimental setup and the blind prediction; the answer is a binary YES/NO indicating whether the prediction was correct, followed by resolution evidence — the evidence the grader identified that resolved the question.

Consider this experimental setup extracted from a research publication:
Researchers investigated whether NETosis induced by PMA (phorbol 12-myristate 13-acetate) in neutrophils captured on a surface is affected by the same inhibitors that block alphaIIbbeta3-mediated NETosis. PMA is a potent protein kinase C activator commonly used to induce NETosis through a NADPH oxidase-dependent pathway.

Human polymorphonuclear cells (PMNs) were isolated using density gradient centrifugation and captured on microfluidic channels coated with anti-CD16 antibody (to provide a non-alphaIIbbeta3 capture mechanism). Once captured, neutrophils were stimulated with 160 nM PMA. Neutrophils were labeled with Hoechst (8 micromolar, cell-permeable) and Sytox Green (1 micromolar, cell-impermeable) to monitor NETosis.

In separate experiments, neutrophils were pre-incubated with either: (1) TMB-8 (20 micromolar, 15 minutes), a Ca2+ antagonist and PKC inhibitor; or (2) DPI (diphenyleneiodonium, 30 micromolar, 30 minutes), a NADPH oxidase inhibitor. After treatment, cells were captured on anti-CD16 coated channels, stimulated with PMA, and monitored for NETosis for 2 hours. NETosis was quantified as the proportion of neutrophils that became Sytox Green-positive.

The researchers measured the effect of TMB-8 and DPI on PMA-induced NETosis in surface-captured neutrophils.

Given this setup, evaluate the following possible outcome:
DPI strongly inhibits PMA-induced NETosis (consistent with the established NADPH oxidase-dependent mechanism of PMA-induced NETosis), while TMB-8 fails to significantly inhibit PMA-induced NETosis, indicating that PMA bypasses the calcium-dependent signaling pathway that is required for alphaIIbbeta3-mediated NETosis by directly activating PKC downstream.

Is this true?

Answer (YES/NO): YES